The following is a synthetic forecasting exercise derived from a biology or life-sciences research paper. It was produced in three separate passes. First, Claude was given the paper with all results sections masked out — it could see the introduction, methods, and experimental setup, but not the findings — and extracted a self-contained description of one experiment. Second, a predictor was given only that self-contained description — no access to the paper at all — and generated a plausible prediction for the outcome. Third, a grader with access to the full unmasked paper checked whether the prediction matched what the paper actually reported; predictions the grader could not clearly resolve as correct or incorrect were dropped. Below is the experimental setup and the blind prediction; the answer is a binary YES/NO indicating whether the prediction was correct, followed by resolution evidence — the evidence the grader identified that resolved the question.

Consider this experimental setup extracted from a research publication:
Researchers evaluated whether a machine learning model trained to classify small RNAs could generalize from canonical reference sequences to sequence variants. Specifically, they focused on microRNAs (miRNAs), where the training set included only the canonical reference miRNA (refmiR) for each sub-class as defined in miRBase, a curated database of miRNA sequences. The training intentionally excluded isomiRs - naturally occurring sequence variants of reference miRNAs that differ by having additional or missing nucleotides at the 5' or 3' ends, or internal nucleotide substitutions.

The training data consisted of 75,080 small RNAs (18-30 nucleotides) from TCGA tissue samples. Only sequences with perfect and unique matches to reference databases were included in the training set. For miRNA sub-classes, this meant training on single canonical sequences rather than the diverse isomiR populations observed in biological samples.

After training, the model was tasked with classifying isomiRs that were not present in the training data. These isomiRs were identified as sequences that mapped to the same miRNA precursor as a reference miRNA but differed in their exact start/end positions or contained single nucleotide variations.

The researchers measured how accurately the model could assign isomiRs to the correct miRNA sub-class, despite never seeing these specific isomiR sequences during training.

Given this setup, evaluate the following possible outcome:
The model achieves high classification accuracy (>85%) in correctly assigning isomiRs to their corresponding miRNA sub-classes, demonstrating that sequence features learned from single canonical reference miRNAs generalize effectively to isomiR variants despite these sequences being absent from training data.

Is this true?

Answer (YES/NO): YES